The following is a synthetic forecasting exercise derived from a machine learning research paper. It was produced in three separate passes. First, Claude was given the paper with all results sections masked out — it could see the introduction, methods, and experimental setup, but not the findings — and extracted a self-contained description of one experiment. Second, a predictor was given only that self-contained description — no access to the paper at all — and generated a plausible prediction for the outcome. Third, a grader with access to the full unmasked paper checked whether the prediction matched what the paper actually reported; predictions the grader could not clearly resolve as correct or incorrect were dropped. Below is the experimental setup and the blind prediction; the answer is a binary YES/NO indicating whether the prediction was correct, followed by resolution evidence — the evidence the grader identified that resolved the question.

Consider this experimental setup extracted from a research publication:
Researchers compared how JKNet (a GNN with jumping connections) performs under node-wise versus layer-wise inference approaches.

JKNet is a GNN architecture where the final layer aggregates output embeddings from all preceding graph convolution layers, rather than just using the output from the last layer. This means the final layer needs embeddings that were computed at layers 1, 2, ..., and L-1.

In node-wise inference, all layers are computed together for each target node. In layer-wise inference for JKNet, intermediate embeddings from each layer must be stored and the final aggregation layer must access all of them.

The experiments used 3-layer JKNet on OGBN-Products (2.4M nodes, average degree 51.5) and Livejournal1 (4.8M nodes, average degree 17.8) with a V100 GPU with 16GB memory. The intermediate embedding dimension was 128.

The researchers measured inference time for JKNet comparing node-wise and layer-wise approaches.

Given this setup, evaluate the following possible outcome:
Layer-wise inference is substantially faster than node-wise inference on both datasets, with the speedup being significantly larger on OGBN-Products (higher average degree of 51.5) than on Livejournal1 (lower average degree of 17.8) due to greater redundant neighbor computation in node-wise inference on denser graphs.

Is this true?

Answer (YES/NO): YES